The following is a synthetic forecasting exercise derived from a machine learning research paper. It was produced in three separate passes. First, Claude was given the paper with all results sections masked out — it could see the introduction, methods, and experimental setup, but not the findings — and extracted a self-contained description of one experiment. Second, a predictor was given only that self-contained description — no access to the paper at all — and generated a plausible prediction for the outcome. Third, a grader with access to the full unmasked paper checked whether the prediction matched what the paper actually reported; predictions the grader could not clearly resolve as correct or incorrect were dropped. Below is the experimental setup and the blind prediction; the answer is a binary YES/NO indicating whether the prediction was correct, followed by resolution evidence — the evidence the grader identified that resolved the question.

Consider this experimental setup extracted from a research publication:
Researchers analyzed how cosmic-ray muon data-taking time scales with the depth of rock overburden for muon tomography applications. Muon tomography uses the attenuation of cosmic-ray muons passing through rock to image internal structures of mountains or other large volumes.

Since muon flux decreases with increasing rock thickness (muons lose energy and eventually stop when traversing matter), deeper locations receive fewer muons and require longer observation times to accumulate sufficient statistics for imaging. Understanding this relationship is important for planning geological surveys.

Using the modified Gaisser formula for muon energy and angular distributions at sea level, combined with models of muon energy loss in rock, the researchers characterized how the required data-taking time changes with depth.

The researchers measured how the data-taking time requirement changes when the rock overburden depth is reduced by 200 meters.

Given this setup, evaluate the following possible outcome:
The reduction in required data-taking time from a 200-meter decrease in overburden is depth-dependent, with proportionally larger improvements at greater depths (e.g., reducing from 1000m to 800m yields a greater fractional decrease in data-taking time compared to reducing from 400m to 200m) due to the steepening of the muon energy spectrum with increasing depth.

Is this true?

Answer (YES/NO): NO